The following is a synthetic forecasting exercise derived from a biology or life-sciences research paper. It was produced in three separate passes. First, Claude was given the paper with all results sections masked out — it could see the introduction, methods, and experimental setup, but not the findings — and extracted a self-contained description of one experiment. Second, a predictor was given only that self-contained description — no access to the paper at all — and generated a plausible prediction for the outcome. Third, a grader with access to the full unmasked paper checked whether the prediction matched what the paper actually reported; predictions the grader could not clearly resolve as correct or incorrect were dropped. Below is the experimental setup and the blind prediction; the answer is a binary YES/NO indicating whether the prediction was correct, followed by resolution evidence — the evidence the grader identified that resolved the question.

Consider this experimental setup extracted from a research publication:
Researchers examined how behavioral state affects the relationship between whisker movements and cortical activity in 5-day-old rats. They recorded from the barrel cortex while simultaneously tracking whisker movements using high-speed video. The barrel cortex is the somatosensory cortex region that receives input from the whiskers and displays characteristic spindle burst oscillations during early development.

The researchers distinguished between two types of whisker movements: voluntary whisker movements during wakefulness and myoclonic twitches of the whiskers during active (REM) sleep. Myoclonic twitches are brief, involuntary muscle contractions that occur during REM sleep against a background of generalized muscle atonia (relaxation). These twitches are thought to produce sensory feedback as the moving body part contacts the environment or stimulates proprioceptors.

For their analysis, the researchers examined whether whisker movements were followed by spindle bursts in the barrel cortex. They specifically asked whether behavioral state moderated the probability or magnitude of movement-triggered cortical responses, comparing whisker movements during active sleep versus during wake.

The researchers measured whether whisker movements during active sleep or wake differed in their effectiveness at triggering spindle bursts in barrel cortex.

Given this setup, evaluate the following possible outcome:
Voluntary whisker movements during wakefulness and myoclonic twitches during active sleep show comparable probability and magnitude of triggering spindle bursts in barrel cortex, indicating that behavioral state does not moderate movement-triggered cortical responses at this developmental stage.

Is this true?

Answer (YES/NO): NO